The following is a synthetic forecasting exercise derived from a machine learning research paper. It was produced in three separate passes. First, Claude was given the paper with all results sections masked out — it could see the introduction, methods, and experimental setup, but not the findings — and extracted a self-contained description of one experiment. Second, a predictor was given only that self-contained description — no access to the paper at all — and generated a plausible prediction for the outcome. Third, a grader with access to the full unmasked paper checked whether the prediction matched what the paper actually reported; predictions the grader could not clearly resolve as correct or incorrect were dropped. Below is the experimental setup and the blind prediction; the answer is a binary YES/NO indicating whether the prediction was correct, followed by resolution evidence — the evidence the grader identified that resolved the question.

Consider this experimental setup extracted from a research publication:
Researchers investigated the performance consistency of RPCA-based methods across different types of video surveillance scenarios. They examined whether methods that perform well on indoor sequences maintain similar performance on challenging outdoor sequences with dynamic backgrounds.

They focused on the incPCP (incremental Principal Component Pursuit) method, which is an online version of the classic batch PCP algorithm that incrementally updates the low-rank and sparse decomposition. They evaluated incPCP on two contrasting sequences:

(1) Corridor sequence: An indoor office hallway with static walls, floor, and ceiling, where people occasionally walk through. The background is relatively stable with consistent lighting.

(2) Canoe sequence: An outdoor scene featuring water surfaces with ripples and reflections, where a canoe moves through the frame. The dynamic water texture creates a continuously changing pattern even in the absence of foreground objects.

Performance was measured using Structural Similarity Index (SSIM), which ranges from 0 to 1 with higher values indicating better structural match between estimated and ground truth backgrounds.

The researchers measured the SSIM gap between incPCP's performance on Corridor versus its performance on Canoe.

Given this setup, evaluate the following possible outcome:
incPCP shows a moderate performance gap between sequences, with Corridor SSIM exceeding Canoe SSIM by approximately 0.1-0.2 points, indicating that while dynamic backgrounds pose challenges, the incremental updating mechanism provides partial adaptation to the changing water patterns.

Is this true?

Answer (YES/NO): NO